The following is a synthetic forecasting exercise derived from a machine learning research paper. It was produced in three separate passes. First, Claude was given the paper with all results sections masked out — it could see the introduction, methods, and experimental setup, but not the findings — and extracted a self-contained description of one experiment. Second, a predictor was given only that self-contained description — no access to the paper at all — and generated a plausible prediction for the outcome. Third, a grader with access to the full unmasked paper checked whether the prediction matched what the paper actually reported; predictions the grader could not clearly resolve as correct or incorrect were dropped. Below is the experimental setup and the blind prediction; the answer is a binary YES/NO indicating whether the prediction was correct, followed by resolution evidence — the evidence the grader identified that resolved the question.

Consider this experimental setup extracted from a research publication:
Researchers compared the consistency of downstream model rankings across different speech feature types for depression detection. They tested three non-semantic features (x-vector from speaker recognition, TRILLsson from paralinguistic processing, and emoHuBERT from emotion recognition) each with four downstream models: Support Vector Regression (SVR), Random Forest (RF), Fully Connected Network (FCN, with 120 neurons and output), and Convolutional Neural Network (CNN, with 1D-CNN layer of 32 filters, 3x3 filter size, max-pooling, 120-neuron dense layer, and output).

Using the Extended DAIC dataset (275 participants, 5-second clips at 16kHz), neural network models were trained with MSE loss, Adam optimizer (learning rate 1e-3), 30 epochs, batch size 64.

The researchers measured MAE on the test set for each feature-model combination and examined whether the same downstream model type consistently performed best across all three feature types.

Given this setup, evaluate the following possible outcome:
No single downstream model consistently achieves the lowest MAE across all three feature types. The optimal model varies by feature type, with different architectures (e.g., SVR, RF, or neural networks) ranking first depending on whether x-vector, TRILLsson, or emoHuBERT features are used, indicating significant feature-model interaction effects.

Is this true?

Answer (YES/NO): NO